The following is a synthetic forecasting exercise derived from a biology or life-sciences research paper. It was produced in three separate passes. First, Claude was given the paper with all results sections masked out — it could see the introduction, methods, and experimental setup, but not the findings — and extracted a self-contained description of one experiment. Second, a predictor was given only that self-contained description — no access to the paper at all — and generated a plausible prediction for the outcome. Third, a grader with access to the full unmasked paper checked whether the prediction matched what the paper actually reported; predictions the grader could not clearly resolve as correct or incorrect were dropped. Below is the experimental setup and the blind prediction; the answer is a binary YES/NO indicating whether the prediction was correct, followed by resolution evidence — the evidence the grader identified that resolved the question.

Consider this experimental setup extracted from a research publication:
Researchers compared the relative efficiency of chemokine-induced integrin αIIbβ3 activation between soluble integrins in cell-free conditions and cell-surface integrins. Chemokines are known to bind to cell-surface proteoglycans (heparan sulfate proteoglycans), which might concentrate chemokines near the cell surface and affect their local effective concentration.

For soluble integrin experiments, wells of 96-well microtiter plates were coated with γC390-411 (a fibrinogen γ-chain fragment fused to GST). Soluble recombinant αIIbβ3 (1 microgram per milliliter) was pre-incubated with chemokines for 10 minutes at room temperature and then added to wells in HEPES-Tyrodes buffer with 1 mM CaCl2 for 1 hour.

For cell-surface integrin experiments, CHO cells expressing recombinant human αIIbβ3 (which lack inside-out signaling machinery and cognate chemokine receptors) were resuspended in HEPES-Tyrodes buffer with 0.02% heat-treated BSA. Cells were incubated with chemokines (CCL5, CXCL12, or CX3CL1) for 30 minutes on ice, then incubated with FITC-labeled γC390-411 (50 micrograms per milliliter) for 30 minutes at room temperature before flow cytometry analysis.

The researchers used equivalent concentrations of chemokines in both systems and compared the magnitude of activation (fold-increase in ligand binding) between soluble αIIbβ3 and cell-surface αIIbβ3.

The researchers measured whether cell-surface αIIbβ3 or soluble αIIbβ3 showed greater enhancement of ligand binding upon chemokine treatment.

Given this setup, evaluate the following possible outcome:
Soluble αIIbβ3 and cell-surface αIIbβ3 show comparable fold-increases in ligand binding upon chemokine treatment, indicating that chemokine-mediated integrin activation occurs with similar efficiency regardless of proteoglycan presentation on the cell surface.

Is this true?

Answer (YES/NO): NO